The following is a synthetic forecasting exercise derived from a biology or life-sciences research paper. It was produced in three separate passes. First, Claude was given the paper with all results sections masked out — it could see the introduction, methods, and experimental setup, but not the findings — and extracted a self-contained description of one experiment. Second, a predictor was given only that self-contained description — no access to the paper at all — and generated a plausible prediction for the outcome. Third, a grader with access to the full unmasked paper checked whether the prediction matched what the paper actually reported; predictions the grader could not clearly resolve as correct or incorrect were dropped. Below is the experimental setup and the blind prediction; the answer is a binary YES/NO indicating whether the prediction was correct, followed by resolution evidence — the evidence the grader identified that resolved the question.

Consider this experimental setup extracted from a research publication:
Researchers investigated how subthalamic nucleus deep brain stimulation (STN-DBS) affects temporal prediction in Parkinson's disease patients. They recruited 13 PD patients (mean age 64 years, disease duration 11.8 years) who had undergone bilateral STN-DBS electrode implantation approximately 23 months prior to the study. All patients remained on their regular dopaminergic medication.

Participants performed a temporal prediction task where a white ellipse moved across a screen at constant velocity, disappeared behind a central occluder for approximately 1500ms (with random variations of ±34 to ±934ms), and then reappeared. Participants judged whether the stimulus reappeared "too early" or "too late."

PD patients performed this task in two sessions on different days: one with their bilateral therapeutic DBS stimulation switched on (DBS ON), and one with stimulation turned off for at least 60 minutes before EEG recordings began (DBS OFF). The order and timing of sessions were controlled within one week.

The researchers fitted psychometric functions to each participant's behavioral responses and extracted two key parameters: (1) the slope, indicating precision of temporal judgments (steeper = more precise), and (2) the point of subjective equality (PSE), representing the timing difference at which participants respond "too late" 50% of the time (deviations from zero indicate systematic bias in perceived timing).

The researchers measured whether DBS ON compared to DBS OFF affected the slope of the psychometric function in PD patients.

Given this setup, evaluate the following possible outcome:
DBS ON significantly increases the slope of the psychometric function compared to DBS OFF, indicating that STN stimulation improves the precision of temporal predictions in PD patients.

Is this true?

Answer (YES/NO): YES